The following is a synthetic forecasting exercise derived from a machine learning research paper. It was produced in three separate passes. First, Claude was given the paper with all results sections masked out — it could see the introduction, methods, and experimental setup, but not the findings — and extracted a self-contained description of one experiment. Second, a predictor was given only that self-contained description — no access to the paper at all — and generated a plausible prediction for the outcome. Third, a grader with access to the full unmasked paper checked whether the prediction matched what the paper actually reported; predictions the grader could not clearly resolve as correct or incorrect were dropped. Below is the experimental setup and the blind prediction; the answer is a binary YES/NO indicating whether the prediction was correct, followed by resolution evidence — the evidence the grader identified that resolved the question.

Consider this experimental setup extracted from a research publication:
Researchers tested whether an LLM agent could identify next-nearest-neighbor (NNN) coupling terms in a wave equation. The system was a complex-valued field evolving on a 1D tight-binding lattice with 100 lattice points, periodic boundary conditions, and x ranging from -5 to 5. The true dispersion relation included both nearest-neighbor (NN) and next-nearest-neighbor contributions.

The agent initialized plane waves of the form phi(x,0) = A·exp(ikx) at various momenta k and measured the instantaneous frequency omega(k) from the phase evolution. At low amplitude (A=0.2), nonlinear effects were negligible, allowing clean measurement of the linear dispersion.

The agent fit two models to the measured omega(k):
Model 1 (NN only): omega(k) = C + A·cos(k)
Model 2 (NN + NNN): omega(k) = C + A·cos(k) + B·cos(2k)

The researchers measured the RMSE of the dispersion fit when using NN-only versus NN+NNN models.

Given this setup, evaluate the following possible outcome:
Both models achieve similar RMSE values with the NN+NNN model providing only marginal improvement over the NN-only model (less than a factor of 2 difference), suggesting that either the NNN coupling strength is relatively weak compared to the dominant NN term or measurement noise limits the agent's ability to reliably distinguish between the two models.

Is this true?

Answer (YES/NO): NO